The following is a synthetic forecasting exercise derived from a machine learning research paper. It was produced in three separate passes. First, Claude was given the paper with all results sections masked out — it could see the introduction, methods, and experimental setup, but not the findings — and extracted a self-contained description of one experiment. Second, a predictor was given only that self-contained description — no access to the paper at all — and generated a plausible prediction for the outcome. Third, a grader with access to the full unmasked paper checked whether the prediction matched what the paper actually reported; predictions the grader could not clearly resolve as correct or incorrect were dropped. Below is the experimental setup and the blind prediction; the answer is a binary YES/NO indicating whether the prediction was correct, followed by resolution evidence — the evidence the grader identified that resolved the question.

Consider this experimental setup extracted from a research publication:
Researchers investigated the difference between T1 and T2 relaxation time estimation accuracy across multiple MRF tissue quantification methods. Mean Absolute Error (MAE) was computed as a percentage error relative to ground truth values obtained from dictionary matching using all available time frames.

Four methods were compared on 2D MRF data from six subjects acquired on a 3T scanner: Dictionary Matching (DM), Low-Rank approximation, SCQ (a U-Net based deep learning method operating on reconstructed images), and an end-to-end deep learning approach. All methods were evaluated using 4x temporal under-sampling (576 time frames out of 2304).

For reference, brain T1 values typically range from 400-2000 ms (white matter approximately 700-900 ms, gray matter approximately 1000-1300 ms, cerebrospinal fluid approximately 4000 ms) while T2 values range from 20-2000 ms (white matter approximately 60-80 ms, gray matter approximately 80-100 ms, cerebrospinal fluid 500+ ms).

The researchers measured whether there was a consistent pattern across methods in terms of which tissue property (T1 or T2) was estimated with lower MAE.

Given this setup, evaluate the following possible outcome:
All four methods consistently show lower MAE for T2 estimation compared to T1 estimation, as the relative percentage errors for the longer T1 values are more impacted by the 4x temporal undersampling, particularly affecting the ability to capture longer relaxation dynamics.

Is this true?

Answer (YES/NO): NO